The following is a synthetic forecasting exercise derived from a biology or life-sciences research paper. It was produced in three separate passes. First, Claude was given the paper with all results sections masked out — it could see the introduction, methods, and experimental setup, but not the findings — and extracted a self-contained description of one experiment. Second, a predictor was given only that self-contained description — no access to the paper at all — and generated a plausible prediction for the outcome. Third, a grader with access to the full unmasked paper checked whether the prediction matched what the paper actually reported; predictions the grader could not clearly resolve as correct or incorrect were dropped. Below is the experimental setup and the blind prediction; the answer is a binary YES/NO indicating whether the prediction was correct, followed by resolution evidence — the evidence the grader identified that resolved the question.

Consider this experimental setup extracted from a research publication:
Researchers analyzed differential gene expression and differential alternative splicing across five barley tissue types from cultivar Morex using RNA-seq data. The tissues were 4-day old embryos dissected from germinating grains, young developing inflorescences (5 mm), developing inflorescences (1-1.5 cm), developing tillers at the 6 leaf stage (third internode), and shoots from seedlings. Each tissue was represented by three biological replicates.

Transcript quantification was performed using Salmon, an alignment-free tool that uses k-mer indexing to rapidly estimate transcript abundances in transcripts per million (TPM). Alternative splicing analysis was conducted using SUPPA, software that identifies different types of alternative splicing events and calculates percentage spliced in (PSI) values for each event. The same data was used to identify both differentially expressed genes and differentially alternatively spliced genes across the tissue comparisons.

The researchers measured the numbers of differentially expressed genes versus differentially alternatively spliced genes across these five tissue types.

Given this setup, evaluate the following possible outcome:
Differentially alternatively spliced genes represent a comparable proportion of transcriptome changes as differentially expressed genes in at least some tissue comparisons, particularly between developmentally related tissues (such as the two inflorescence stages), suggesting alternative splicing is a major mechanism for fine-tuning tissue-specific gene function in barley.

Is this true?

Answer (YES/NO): NO